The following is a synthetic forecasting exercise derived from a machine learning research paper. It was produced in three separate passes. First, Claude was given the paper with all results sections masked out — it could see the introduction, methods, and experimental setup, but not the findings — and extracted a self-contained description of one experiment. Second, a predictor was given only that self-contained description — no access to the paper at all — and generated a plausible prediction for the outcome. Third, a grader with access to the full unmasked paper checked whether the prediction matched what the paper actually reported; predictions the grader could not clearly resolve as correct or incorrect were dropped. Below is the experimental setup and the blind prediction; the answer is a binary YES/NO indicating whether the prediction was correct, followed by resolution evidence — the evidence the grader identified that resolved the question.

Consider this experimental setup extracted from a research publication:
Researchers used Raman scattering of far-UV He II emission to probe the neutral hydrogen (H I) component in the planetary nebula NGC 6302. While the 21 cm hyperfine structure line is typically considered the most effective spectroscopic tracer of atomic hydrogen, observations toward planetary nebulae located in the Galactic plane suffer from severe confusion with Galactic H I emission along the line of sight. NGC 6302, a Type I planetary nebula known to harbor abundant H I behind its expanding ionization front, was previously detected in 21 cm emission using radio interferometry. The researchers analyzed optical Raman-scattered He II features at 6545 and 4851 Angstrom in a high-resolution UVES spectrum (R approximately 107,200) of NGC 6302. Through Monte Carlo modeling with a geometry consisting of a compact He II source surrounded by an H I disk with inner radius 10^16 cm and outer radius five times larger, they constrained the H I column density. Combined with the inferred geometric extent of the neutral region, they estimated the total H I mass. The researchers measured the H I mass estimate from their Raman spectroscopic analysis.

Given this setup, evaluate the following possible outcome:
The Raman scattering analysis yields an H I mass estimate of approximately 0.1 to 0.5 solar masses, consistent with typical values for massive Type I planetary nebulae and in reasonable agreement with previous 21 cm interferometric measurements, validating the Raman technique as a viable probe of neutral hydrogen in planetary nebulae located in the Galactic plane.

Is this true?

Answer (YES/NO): NO